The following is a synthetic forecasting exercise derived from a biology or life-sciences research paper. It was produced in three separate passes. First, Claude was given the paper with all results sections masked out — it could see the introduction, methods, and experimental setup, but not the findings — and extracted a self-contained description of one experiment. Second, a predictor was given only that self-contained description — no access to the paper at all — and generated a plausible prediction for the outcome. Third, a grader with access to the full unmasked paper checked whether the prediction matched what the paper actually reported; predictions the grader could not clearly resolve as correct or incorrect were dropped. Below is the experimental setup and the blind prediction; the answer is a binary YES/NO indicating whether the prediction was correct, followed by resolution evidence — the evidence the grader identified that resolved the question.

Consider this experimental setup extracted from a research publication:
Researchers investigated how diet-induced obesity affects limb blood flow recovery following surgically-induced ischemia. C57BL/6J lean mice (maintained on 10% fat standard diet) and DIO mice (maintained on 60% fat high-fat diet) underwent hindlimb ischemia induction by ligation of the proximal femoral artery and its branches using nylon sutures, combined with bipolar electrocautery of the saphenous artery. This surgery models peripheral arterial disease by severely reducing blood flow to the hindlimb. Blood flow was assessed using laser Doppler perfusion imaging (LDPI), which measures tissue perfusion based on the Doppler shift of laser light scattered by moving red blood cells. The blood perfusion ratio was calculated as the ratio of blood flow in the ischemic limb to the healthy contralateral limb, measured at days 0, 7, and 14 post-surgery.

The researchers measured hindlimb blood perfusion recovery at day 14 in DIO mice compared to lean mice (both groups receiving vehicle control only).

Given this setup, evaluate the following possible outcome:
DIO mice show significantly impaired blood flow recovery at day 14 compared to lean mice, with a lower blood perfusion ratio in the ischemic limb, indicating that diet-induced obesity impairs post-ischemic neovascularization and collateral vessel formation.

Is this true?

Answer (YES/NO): YES